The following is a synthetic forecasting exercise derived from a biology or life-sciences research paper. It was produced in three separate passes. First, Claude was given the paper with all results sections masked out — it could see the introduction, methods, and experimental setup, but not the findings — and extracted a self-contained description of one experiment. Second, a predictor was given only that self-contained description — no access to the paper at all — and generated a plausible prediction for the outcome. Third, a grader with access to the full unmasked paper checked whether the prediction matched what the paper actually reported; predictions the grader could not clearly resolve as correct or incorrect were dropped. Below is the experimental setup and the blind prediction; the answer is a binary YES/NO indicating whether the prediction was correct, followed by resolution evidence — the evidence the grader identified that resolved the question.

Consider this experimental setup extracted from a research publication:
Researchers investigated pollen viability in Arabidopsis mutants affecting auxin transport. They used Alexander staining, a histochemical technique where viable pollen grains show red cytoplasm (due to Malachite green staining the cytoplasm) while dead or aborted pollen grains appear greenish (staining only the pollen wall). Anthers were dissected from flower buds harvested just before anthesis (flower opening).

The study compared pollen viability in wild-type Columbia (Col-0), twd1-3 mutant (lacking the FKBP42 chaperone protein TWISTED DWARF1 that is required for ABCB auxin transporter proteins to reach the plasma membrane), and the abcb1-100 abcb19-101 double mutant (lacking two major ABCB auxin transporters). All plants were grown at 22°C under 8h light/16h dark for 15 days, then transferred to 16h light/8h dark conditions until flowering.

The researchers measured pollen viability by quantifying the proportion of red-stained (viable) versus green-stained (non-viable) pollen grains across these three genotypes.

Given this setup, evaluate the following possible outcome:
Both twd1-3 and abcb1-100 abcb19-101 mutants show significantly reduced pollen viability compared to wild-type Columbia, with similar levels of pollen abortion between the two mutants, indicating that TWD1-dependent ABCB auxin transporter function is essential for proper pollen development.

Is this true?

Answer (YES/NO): YES